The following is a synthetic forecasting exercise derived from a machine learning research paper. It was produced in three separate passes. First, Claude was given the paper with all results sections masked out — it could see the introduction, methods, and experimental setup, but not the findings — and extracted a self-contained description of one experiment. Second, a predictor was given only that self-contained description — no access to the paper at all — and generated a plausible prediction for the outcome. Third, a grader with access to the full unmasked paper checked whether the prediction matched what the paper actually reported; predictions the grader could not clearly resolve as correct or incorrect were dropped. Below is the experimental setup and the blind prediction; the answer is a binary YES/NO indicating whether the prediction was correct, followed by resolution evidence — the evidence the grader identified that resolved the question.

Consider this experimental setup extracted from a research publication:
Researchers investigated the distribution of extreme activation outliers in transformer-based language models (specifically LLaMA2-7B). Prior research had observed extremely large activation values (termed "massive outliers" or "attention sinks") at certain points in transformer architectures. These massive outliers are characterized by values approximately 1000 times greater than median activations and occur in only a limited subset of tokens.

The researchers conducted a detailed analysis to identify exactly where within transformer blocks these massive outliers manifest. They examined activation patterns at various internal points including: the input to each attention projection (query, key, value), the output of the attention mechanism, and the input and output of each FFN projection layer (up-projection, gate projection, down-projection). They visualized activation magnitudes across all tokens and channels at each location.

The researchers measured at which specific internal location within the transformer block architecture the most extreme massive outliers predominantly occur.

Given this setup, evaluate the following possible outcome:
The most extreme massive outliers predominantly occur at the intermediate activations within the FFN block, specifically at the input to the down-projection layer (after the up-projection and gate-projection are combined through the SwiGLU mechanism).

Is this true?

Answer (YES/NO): YES